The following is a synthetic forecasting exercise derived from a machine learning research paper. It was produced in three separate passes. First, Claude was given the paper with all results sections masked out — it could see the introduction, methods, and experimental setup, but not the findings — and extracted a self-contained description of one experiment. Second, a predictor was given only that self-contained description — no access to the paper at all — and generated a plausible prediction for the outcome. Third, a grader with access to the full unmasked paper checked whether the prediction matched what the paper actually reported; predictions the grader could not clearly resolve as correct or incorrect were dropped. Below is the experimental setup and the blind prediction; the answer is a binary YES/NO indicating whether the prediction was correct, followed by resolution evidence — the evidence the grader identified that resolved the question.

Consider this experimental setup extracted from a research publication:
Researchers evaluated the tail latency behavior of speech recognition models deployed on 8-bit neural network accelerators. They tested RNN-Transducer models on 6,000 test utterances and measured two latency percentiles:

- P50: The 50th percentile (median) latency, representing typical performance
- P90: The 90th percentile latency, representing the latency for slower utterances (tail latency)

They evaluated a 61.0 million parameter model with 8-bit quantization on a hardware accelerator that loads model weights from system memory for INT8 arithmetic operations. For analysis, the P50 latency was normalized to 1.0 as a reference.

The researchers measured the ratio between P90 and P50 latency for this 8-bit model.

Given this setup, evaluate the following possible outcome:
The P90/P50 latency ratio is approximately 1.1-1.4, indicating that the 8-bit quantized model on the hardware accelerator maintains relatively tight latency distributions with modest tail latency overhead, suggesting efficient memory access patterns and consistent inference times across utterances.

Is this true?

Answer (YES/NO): NO